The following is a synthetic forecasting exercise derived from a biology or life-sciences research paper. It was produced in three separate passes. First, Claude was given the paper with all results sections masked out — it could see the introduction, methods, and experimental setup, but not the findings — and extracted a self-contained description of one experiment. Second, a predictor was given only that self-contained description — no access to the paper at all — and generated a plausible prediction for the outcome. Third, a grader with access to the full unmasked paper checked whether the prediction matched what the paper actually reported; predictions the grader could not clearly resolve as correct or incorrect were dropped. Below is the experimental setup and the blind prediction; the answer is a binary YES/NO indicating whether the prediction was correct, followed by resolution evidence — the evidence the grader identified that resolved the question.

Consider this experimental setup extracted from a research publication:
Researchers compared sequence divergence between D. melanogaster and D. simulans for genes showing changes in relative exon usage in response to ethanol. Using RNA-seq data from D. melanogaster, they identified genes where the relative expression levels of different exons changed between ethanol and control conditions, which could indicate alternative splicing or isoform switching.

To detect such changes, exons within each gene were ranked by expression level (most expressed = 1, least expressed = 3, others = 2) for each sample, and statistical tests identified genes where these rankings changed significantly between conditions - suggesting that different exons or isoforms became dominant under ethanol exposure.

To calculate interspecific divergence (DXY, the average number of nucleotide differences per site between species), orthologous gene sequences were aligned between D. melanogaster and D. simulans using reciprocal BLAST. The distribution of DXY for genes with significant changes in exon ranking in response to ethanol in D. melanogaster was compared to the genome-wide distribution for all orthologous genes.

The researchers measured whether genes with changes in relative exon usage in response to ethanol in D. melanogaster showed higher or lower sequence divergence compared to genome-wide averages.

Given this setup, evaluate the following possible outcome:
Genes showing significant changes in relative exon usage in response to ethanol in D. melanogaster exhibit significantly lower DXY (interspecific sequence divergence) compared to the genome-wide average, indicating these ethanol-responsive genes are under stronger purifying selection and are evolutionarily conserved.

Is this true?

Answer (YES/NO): YES